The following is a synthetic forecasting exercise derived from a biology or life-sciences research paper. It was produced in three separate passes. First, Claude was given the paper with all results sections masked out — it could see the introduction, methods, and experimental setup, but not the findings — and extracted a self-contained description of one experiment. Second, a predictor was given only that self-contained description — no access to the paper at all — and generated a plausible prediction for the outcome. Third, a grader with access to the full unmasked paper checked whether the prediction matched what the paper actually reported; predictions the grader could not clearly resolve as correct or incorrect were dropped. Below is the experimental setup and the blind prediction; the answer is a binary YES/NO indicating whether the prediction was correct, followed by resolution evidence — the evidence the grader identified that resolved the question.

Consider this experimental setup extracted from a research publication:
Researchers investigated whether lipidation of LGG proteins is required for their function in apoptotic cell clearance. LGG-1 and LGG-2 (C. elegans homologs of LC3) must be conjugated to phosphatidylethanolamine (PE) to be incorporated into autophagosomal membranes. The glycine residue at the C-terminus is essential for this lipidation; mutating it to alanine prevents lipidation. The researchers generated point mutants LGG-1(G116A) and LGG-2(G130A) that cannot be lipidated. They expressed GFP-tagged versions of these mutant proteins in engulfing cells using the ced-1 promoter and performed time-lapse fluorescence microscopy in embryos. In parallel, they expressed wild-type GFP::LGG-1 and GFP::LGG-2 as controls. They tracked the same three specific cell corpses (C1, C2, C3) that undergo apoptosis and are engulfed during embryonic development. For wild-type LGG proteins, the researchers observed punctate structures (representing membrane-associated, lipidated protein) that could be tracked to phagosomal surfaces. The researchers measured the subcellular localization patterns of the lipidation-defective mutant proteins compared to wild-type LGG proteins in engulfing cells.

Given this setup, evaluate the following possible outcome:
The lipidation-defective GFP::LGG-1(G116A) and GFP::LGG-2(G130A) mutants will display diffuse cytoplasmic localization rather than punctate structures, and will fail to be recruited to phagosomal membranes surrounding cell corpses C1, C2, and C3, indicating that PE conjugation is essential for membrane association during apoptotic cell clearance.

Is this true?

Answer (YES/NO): YES